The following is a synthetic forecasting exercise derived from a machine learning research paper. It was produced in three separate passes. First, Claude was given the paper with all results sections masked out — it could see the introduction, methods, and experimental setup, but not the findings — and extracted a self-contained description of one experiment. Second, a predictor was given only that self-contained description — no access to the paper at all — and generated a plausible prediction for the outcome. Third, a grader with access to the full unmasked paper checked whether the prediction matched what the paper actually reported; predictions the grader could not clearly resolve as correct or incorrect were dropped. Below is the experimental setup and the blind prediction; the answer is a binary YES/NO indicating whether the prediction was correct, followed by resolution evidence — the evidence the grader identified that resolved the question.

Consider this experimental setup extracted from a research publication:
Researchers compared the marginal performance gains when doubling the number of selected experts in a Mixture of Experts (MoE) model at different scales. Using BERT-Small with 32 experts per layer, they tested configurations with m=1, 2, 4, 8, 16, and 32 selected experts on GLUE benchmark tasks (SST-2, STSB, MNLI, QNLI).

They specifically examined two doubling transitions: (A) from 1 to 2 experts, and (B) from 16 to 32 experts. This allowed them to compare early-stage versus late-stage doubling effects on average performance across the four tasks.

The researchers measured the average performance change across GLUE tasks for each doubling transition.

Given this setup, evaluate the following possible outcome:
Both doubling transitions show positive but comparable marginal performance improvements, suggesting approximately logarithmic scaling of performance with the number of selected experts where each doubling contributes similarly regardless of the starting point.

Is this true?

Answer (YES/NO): NO